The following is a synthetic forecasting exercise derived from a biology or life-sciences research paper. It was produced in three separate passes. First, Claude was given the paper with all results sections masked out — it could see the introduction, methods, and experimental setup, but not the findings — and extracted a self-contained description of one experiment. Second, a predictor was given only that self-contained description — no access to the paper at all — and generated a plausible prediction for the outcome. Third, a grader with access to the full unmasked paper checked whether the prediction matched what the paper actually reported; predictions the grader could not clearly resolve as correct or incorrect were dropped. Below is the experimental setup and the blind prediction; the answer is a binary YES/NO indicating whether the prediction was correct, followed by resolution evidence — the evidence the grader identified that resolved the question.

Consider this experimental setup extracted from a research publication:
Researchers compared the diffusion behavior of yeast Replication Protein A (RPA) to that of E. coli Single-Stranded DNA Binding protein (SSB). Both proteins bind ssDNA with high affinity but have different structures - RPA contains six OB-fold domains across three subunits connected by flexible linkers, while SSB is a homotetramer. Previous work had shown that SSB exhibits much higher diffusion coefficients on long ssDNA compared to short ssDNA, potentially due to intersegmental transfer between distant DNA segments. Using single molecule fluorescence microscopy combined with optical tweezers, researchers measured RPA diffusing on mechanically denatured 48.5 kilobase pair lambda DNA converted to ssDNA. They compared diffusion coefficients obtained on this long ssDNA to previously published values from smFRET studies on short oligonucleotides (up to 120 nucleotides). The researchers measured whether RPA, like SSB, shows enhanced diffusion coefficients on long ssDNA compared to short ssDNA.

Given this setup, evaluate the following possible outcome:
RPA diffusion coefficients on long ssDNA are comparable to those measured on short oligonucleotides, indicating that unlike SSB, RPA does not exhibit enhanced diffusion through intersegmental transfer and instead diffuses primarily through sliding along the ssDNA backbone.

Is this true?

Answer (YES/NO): NO